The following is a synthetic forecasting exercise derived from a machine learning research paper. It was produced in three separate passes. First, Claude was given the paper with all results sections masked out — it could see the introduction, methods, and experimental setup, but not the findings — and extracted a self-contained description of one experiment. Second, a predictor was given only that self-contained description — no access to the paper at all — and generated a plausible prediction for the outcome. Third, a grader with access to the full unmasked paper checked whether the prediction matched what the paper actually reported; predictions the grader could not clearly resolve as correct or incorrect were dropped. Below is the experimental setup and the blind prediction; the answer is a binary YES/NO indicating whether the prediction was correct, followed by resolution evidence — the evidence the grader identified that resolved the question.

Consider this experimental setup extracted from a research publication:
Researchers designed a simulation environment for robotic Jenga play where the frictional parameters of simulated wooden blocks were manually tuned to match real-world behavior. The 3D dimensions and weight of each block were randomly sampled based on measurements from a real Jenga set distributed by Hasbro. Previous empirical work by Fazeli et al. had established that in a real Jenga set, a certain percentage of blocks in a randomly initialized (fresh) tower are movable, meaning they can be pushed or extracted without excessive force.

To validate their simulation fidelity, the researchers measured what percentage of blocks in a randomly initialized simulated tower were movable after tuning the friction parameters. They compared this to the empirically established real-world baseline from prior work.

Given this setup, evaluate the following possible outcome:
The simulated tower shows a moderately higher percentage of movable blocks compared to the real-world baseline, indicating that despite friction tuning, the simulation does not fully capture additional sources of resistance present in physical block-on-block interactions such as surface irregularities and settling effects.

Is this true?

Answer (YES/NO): NO